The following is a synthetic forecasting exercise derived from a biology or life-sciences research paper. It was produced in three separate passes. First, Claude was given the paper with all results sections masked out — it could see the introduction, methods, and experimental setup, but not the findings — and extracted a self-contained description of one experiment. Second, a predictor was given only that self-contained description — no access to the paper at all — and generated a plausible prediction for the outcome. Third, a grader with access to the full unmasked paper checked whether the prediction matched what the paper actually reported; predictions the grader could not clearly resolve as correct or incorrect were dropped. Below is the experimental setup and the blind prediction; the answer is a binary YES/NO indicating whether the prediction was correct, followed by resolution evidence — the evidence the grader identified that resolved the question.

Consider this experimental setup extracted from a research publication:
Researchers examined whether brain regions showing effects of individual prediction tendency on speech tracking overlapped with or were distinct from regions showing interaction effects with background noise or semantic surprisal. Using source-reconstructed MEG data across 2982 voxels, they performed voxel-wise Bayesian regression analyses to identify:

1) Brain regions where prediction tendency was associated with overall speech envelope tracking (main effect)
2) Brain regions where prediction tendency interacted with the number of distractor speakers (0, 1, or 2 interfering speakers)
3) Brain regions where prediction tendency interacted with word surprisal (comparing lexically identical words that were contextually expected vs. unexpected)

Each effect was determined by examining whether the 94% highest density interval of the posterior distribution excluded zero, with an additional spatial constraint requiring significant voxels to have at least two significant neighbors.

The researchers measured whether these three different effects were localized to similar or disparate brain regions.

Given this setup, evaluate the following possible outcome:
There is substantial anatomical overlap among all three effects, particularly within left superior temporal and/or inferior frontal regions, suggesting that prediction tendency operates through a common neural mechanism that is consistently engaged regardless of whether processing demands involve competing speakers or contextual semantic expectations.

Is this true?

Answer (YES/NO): NO